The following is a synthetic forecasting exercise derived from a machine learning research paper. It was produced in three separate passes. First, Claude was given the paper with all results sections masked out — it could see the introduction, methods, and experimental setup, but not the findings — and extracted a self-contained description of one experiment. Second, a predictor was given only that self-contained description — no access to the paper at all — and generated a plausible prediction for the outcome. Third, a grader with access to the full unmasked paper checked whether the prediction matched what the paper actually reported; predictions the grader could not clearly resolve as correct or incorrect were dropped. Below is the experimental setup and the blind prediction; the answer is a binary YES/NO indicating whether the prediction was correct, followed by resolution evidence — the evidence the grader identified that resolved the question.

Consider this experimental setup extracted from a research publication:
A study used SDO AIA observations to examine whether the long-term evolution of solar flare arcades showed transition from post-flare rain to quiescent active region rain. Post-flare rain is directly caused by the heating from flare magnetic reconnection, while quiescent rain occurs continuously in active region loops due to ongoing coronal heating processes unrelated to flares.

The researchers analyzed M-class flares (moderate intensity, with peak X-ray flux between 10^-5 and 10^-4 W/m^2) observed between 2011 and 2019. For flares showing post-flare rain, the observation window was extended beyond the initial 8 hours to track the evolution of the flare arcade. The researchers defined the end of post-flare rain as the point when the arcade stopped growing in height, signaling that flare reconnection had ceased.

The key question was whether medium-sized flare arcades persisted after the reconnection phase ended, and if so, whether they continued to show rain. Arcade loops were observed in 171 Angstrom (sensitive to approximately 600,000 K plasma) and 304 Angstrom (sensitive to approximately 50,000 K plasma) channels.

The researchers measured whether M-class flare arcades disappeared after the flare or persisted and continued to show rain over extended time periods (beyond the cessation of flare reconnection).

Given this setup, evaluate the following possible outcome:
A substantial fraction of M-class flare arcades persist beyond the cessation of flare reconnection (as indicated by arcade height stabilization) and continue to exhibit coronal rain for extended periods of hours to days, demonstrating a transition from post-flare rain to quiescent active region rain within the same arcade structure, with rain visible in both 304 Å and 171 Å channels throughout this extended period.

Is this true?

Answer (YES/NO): YES